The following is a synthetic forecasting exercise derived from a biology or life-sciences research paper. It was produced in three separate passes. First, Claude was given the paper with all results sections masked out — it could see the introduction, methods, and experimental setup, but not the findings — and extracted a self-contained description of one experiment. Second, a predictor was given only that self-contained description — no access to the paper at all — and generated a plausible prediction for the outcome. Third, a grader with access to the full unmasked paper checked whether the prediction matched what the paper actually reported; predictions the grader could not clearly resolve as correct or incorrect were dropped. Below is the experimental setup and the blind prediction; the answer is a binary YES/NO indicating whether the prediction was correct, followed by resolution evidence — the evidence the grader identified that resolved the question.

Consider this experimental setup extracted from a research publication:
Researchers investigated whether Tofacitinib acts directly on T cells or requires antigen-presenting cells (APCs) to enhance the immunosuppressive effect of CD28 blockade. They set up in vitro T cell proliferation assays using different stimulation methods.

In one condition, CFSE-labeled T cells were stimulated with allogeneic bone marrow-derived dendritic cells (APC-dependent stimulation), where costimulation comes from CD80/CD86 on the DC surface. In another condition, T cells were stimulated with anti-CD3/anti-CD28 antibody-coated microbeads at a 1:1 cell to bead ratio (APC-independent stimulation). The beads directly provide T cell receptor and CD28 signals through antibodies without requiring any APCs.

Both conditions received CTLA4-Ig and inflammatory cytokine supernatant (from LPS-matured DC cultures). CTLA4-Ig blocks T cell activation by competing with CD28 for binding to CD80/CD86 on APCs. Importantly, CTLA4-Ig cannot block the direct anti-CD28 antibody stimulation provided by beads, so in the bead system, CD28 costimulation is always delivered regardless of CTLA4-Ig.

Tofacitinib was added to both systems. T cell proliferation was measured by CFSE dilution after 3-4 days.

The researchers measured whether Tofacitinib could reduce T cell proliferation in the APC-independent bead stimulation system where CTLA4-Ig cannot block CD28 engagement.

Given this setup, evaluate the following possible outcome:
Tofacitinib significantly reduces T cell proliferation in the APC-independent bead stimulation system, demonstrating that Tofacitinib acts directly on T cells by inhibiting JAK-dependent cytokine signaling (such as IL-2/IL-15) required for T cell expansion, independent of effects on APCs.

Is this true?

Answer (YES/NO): YES